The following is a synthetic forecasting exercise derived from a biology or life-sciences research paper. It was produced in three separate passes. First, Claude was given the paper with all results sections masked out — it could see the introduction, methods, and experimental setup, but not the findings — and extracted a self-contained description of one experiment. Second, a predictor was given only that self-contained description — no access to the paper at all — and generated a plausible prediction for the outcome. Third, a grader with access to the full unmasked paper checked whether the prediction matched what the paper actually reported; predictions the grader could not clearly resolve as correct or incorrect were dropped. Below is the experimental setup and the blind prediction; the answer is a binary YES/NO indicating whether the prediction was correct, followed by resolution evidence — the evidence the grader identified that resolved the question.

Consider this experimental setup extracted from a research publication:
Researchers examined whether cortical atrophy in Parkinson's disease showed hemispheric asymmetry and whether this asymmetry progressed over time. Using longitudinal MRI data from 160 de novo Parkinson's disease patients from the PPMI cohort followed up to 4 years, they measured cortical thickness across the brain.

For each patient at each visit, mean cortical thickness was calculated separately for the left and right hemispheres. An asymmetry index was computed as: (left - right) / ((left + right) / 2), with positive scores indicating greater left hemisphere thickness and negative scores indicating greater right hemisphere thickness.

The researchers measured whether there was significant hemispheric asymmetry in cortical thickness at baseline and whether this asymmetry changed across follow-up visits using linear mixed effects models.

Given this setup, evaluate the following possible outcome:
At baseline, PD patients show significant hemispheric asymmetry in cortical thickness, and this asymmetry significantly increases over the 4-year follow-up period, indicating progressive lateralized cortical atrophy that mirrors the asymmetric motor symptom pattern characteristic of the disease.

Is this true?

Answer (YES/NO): NO